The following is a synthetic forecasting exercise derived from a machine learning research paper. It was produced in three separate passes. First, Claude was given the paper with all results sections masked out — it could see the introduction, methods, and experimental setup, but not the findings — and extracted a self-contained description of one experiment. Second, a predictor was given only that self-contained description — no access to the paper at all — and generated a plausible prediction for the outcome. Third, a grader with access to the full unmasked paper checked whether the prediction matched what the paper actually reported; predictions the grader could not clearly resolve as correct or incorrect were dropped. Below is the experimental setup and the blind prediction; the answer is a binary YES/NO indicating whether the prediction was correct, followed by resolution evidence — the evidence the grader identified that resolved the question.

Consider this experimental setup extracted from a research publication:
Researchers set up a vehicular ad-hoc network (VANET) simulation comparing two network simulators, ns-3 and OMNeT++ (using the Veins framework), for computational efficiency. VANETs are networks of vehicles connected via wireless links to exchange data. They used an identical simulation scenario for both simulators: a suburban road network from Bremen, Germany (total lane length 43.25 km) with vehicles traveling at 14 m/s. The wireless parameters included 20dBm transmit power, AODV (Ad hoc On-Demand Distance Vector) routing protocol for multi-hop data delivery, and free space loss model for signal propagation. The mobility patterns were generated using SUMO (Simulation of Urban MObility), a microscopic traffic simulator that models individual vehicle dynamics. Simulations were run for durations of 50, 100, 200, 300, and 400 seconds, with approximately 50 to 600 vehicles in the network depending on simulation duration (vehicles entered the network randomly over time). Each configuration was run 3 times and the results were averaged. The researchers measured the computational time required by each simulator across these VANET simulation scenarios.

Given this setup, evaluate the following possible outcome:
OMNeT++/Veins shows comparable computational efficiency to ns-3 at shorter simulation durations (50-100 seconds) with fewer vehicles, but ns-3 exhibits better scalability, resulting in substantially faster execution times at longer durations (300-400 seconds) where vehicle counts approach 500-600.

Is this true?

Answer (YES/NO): NO